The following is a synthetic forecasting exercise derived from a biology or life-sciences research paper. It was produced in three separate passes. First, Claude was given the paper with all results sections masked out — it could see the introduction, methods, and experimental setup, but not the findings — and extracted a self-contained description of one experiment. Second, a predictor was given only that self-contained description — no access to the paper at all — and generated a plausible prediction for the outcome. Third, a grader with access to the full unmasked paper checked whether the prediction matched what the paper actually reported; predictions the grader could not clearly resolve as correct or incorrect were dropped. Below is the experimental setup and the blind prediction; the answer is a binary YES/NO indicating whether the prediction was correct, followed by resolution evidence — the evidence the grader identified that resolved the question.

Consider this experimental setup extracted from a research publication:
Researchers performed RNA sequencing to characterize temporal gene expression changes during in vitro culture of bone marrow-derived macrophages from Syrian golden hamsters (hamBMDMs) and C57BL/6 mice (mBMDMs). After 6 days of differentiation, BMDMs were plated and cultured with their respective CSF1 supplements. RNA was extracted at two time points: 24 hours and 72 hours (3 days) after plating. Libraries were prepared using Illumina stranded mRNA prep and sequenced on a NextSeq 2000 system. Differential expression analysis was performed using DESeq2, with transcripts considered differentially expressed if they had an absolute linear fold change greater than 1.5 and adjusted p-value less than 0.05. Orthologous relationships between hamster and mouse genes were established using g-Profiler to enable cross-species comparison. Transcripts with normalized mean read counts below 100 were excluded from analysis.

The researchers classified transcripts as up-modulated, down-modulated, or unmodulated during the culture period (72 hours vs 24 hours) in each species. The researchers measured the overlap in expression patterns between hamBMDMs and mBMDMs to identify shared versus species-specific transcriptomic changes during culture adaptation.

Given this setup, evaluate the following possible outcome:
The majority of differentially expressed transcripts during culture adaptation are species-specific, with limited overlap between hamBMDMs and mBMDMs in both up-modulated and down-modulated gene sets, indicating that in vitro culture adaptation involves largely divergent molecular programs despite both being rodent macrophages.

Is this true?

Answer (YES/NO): YES